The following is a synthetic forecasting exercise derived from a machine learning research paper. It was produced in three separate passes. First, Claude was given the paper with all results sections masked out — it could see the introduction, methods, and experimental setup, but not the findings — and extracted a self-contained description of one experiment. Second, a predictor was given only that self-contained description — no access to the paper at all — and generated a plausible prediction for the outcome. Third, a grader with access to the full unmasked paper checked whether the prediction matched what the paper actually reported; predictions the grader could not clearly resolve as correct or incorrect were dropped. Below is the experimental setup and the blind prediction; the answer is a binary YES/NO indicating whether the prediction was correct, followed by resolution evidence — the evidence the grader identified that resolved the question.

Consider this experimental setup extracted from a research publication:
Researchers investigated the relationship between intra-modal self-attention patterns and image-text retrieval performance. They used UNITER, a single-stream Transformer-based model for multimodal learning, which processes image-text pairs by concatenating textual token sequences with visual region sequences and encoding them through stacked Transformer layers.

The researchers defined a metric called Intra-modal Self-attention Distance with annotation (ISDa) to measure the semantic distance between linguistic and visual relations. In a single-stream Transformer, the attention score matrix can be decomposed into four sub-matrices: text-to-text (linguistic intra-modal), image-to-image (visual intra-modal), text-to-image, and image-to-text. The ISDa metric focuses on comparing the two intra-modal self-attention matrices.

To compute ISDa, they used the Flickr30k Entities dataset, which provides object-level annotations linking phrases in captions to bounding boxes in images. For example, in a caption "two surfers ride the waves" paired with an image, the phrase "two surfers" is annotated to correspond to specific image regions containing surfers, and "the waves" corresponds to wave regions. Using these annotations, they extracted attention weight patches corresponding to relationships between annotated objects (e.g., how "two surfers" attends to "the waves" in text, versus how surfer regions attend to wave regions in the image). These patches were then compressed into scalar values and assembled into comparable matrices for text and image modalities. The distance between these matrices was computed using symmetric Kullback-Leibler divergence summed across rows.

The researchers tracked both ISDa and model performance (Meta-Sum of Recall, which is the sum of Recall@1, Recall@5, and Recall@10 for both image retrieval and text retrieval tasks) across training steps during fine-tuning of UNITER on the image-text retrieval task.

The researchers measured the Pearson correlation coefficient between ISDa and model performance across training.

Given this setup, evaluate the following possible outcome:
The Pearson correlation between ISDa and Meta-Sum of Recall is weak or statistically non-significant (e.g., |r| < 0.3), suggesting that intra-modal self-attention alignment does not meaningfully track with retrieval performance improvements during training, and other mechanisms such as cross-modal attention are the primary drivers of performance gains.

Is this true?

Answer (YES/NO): NO